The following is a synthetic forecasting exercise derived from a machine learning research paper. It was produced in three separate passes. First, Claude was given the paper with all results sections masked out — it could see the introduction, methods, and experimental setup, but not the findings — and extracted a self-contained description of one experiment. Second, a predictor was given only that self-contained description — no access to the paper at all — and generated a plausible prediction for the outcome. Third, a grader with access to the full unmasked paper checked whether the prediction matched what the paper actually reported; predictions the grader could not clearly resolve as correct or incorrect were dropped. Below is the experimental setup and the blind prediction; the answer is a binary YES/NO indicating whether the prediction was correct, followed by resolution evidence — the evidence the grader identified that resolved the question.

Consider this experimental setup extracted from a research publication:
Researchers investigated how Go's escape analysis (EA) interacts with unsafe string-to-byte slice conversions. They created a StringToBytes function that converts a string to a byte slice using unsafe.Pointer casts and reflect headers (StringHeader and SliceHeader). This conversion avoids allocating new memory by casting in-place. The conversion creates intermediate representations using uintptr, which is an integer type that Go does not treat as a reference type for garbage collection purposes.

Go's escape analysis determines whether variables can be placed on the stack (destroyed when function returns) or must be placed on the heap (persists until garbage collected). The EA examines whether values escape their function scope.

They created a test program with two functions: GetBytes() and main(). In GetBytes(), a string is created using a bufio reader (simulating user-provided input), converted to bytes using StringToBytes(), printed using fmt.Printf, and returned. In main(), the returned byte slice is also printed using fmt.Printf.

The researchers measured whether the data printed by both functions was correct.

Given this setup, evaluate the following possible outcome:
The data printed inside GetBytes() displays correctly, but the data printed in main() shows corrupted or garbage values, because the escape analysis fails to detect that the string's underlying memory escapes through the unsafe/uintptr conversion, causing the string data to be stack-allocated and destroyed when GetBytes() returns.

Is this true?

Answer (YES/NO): YES